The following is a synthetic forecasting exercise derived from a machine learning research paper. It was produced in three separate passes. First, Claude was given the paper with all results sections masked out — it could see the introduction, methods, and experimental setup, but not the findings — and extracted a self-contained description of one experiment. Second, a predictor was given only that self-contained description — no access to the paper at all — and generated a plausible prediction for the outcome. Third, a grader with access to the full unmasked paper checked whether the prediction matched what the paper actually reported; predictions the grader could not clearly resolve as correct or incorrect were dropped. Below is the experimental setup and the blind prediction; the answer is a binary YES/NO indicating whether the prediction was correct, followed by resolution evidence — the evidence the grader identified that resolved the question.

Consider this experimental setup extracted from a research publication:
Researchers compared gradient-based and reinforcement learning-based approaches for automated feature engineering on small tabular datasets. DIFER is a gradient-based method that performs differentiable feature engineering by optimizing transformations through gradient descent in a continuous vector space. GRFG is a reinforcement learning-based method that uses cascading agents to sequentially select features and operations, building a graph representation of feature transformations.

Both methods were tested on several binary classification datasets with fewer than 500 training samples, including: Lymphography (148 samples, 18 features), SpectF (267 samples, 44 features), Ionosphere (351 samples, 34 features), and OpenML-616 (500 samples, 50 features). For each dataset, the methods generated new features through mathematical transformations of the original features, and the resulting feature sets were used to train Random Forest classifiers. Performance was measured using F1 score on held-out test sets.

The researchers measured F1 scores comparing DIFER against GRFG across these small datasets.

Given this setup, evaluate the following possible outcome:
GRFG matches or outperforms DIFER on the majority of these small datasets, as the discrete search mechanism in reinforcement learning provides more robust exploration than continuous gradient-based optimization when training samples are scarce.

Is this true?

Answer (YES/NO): YES